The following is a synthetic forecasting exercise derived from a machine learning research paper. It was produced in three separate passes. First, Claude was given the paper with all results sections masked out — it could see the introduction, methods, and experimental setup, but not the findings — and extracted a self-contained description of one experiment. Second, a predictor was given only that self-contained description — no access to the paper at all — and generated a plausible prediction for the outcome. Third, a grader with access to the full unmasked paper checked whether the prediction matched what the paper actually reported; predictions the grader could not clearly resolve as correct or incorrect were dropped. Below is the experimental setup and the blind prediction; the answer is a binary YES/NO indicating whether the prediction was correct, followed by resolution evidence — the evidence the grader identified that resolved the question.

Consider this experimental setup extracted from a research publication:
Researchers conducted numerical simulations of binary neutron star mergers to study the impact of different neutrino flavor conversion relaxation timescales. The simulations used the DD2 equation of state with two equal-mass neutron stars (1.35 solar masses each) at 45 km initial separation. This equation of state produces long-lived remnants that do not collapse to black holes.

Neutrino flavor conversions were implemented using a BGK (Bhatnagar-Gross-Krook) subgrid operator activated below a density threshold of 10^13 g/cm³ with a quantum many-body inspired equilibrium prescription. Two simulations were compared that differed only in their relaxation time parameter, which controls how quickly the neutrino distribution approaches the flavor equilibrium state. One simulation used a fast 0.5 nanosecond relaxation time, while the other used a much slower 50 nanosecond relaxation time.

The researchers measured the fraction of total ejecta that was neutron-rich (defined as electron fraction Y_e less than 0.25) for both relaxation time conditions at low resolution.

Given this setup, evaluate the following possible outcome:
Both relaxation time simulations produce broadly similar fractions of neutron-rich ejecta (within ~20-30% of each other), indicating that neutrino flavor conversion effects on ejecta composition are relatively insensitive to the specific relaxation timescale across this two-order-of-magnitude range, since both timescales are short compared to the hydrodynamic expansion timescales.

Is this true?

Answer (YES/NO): NO